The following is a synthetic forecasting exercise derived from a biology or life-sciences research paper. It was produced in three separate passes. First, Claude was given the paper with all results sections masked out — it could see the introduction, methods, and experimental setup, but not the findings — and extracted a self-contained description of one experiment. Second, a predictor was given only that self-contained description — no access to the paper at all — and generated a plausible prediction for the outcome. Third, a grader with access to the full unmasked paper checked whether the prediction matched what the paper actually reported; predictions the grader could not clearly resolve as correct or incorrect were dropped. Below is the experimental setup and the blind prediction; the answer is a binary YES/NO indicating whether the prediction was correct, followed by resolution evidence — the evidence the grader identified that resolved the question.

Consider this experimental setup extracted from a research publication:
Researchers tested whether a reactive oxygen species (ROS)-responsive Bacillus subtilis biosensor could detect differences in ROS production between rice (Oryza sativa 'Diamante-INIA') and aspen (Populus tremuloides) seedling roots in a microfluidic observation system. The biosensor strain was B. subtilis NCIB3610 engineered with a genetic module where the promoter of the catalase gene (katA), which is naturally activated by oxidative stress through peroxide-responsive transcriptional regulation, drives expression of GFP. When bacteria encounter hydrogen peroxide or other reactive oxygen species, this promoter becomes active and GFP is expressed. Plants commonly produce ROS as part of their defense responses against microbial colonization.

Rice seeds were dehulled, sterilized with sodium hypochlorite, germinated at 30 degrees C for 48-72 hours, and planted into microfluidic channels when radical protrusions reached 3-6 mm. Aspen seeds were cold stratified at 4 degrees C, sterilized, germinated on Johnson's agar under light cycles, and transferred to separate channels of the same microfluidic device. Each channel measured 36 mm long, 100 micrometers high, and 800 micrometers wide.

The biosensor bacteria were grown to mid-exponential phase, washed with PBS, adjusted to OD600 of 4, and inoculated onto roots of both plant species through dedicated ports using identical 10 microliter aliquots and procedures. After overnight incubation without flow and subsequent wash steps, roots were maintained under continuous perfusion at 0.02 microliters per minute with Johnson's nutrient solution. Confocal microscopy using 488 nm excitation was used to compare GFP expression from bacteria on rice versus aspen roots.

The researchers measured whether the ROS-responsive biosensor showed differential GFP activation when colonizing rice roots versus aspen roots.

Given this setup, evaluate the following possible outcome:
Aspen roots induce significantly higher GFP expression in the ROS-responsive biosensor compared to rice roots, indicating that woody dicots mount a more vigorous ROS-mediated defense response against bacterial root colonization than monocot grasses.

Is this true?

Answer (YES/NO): NO